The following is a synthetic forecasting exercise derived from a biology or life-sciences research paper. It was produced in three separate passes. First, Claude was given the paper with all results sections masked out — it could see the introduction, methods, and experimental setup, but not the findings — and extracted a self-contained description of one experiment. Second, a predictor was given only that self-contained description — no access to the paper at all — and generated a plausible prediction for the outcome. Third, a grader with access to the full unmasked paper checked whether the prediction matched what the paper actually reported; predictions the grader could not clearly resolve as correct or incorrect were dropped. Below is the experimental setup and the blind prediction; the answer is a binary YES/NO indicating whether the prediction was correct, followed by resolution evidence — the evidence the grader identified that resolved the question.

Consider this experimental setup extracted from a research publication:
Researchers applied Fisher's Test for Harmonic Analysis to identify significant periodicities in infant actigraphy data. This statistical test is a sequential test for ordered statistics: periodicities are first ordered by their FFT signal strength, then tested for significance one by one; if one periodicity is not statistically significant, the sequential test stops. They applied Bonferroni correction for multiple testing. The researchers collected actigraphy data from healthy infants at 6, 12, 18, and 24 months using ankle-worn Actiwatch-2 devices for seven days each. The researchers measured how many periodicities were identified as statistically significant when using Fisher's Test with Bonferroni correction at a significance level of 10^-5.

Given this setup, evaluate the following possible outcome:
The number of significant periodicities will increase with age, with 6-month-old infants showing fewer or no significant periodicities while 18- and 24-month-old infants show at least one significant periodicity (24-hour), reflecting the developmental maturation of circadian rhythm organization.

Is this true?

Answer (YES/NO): NO